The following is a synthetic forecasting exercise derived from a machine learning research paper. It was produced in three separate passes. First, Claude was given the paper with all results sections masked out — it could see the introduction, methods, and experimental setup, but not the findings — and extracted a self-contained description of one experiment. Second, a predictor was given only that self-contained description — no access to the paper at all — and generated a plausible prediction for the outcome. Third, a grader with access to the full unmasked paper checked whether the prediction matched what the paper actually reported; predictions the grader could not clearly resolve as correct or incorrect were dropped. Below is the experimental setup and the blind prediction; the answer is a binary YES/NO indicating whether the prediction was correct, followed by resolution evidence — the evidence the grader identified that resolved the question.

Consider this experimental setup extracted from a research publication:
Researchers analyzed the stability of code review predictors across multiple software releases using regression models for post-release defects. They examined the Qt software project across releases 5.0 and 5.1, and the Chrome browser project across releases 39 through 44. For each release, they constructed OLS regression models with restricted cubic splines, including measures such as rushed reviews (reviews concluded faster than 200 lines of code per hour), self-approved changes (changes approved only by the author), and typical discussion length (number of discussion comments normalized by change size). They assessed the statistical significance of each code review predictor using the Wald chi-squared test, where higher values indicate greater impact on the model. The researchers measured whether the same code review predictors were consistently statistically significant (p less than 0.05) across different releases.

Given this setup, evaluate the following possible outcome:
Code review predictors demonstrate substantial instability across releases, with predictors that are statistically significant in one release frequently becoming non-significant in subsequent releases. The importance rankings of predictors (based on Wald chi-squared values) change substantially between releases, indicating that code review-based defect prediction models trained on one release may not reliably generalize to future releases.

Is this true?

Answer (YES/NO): YES